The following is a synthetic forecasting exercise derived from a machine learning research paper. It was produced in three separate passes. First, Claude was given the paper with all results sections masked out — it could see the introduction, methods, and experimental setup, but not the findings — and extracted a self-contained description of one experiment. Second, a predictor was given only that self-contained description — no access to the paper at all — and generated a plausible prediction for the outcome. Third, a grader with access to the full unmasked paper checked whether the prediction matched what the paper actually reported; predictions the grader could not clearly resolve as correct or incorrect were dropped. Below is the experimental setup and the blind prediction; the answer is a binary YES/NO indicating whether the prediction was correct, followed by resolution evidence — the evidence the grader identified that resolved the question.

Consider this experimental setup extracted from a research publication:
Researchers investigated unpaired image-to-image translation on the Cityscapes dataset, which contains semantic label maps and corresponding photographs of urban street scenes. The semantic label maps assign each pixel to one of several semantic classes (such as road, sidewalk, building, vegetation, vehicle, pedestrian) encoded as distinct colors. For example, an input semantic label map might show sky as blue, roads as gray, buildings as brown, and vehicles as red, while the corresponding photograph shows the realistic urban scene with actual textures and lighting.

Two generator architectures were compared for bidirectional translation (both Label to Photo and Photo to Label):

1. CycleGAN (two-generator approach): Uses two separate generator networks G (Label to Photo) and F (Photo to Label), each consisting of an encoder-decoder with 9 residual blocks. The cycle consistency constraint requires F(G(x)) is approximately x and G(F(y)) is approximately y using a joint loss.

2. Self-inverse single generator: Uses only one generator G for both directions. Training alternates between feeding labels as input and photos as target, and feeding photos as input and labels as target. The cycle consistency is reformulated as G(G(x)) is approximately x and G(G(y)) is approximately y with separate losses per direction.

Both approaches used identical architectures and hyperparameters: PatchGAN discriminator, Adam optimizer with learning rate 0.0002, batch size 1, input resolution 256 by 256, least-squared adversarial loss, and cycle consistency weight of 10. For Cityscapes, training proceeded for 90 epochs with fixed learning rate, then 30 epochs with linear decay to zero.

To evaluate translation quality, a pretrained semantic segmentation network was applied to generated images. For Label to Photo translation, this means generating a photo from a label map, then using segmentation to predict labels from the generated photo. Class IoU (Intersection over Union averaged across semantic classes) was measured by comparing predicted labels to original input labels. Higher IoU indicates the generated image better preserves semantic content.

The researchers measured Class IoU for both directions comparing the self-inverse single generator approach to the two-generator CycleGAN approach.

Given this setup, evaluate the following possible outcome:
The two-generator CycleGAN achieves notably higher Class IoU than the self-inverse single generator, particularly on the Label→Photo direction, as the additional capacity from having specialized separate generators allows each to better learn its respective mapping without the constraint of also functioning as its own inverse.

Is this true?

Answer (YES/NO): NO